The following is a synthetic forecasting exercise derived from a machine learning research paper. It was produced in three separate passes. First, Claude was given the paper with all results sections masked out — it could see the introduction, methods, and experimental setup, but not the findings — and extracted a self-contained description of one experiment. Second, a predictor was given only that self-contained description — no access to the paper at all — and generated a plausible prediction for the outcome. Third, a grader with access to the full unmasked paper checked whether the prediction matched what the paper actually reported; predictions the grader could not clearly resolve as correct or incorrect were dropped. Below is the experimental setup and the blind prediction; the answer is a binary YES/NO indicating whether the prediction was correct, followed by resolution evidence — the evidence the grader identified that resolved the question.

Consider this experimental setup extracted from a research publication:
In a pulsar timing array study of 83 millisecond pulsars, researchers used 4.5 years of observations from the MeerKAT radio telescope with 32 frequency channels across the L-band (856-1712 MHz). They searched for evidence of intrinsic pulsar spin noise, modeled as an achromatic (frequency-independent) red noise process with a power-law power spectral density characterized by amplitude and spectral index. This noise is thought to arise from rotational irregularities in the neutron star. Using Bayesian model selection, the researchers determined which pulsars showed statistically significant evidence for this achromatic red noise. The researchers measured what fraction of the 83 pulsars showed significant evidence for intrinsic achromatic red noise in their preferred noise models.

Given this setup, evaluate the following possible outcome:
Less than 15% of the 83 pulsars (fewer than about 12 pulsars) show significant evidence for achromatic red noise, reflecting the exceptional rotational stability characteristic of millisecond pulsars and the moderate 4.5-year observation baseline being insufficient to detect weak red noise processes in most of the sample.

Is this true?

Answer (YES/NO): NO